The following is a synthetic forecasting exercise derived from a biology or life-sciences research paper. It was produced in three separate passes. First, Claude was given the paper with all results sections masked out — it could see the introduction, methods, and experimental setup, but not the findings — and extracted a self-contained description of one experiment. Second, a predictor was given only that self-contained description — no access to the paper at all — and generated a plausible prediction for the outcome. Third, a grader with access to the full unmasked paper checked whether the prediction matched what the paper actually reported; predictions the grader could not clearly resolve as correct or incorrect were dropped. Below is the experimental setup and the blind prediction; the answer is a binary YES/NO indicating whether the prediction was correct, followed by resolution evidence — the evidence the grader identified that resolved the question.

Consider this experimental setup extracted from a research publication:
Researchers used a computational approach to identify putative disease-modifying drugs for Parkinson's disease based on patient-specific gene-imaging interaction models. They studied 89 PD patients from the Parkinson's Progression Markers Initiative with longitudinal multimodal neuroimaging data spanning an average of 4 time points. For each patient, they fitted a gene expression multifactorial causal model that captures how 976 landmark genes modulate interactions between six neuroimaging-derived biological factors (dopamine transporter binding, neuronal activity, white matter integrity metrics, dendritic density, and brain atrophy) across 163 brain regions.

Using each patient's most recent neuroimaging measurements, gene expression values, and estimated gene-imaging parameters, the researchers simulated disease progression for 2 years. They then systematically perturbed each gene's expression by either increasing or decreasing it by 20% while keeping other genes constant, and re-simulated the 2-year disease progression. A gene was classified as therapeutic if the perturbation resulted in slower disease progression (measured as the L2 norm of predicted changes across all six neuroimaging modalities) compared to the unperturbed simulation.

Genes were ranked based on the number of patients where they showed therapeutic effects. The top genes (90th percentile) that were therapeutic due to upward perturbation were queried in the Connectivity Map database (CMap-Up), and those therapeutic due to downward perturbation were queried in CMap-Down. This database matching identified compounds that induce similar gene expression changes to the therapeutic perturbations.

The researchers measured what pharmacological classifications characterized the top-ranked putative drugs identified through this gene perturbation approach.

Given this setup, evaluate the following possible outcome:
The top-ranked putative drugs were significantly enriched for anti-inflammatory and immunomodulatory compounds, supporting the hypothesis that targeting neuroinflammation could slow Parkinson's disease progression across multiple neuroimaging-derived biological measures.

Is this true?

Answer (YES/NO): YES